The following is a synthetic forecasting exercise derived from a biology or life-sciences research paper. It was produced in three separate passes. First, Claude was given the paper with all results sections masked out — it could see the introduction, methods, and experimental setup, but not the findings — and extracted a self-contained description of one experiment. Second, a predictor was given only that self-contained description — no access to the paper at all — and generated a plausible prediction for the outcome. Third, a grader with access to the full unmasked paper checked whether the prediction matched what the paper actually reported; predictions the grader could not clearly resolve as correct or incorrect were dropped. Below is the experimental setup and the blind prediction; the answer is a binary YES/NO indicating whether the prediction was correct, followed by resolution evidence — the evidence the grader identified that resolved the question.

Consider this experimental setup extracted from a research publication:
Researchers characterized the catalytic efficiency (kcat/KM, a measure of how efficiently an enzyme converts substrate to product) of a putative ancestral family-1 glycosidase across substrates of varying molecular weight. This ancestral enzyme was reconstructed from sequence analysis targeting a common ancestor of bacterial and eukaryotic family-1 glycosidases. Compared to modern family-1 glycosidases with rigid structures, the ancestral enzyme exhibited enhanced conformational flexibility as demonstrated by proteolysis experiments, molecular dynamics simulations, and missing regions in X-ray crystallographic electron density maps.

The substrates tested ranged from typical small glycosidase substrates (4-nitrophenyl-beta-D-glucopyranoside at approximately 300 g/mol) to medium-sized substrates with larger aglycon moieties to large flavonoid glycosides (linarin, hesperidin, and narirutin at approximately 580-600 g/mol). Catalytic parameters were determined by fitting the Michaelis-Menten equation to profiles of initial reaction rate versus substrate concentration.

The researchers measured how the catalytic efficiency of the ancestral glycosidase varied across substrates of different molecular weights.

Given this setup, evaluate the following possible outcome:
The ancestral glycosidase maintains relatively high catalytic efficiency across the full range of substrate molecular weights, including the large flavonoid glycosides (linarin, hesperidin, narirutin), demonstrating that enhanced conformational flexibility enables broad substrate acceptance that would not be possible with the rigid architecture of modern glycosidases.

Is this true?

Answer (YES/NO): YES